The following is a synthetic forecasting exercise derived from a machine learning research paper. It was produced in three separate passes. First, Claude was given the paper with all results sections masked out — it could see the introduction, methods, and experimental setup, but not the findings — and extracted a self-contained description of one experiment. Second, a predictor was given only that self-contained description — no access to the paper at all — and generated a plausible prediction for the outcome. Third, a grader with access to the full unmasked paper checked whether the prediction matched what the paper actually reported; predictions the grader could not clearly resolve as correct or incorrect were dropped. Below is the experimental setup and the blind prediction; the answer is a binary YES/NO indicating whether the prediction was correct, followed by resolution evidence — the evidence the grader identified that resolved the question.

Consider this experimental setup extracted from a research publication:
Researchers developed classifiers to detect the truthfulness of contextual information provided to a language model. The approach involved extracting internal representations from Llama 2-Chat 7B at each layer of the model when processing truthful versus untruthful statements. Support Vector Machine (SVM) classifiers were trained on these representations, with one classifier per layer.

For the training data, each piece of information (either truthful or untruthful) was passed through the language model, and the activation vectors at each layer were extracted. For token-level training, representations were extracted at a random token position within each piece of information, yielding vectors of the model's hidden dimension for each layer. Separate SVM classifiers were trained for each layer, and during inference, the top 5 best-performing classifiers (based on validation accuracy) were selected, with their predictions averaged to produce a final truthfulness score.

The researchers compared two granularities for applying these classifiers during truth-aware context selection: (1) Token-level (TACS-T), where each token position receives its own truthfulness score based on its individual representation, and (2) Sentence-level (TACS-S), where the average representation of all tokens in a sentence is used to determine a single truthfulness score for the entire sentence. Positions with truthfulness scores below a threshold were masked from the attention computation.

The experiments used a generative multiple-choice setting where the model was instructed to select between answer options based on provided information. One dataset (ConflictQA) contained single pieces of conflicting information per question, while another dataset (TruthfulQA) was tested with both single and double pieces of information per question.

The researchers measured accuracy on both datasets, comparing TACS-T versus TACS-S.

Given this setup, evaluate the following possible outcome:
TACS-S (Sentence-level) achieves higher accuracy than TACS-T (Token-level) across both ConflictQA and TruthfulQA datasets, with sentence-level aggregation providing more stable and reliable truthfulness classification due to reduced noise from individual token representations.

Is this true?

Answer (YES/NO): NO